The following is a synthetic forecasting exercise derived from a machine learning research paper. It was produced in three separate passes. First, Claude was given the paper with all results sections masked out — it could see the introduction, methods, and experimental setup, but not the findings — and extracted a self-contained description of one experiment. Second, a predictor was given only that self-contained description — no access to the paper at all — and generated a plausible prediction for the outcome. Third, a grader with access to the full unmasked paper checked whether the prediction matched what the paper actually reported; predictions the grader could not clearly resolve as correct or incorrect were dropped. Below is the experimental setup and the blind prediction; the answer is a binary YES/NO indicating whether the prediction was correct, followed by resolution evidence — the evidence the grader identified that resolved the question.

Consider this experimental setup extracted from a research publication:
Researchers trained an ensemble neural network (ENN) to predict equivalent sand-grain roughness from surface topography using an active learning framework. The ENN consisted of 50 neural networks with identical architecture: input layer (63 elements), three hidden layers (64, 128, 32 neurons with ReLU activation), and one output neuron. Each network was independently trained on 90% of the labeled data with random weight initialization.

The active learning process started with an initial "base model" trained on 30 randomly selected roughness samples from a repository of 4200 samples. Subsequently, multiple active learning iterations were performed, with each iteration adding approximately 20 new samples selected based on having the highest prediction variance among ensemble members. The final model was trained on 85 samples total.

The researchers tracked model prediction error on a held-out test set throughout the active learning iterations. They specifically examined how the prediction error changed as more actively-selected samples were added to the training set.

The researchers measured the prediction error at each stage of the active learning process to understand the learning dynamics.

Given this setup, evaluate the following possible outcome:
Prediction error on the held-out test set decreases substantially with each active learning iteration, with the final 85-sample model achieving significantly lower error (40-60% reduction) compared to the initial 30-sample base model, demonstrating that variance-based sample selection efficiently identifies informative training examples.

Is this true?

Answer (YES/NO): NO